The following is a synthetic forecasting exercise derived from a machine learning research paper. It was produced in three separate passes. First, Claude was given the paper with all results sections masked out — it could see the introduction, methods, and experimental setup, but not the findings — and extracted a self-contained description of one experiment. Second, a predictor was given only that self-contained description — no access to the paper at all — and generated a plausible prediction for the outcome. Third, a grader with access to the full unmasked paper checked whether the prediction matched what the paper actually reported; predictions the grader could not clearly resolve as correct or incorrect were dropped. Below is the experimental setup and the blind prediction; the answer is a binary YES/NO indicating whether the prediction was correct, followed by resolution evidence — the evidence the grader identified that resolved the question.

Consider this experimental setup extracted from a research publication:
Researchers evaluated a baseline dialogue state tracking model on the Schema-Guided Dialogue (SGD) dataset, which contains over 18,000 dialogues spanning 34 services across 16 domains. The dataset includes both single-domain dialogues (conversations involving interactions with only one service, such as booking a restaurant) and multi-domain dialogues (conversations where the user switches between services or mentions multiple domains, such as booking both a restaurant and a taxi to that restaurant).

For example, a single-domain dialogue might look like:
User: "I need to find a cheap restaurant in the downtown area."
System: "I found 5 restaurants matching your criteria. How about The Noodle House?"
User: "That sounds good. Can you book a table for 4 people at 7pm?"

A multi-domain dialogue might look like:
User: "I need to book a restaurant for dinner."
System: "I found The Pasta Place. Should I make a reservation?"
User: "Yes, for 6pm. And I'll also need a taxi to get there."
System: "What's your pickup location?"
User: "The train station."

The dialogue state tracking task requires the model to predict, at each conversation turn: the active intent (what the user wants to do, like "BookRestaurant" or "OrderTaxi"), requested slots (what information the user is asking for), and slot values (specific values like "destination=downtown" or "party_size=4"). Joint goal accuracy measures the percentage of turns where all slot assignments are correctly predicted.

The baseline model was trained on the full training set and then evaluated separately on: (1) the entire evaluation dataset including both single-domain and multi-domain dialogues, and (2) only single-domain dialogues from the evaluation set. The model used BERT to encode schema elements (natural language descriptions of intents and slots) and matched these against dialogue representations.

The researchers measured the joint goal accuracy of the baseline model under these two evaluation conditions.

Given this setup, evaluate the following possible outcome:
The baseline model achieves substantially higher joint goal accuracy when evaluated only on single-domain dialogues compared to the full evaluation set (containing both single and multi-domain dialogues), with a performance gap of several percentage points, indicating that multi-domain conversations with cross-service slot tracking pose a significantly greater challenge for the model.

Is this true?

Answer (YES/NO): YES